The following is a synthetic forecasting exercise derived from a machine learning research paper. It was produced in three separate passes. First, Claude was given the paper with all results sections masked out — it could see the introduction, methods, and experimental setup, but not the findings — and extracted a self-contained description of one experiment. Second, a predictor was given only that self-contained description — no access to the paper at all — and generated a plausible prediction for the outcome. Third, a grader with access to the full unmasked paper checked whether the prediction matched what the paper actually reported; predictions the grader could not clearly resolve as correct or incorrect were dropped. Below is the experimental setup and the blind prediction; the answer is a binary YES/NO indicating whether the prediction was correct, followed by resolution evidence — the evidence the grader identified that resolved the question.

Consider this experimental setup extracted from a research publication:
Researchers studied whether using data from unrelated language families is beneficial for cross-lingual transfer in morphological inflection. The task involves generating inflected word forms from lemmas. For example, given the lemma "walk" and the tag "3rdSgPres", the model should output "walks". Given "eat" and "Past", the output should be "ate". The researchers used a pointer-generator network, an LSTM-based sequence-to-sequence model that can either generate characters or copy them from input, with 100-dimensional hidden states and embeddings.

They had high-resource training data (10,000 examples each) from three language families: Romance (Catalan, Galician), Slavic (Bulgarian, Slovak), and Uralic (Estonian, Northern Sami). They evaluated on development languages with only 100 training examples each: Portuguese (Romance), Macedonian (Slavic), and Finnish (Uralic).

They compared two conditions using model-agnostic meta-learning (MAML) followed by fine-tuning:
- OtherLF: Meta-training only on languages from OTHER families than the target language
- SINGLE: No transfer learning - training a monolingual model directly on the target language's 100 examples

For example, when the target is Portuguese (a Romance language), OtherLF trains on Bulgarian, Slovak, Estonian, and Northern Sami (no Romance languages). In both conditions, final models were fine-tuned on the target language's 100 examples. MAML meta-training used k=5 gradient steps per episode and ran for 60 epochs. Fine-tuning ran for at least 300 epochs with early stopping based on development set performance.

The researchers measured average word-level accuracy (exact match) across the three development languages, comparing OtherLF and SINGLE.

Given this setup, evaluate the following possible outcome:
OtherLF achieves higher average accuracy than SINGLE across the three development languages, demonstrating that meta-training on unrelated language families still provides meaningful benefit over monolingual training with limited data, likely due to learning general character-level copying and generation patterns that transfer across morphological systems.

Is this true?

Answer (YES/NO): NO